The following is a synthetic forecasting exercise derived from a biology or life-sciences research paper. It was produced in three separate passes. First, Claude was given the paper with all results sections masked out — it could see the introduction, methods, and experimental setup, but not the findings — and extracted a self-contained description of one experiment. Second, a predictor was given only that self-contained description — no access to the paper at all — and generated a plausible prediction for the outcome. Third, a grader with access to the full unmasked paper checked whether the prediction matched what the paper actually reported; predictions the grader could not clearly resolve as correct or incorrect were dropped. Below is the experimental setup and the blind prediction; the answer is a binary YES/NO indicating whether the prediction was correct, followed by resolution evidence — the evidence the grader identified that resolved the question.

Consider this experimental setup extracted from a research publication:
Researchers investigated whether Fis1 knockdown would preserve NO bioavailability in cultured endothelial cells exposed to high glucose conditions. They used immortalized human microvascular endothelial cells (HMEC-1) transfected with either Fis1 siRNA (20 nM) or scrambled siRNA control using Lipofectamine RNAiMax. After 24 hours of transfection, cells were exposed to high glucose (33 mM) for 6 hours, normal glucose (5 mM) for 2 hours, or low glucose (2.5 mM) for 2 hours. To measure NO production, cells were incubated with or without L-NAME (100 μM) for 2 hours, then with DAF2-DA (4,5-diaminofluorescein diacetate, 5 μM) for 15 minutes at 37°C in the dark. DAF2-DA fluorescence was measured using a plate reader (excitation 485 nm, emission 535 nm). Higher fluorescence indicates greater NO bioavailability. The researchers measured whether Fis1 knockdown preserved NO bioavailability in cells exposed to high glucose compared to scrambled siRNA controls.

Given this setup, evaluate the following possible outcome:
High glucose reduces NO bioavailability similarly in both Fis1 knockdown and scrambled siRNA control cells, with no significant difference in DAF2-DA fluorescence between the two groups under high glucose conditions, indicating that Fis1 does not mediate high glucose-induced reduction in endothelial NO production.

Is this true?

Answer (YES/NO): NO